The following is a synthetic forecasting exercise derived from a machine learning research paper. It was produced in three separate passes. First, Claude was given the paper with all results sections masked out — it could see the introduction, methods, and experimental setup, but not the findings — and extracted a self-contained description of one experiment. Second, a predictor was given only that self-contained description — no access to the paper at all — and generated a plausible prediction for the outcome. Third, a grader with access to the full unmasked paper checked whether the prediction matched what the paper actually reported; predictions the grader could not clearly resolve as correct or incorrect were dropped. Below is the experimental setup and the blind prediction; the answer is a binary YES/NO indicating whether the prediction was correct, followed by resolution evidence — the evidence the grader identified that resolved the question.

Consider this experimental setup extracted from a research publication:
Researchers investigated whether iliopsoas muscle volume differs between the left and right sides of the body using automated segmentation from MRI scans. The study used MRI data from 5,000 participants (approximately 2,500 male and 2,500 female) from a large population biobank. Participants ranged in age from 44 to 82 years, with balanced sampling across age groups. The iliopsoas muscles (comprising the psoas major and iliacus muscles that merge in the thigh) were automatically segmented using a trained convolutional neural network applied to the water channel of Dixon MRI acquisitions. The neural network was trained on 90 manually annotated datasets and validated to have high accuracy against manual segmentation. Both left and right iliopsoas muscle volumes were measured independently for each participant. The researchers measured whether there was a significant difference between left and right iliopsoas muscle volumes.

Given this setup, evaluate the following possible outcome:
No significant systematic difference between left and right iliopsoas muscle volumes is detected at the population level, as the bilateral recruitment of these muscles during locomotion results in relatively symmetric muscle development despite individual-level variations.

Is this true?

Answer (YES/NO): NO